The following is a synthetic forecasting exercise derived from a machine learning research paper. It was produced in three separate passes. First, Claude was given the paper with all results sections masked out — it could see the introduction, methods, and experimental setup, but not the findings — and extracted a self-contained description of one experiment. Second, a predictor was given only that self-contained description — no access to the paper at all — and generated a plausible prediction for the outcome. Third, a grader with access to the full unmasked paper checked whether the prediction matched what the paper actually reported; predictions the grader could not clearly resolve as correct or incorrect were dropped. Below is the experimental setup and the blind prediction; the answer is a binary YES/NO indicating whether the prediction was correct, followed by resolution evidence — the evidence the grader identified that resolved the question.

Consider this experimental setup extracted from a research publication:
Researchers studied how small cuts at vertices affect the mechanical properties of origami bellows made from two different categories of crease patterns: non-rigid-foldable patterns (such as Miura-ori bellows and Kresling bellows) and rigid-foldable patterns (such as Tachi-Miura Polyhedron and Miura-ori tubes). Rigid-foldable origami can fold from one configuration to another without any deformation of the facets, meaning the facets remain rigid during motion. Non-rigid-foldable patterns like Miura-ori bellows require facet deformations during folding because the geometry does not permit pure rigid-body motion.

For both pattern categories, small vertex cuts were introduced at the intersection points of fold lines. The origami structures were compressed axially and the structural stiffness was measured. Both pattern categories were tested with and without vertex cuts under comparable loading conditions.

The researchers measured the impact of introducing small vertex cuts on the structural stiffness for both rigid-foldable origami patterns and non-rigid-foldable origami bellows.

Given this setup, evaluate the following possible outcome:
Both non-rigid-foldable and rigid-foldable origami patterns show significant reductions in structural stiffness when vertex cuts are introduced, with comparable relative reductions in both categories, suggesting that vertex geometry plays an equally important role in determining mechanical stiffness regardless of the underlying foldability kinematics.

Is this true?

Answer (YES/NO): NO